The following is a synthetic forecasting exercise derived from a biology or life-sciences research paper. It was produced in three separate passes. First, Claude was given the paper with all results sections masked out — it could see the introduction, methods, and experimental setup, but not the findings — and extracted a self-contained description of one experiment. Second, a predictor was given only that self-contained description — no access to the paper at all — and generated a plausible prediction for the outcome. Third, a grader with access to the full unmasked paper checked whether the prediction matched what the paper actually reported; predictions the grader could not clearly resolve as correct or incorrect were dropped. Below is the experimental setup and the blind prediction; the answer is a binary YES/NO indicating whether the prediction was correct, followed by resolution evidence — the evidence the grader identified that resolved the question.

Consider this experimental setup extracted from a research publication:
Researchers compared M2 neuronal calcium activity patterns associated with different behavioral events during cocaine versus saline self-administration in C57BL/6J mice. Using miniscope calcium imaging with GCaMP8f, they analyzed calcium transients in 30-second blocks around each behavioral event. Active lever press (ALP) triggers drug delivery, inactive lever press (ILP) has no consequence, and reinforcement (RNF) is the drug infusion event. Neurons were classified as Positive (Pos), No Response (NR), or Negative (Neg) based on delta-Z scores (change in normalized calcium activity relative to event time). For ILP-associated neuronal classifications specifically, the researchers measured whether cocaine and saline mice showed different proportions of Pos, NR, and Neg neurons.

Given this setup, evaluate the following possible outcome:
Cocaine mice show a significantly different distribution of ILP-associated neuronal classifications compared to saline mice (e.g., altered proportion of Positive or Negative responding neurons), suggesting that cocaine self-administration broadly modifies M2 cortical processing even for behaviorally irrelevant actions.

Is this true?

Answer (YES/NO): NO